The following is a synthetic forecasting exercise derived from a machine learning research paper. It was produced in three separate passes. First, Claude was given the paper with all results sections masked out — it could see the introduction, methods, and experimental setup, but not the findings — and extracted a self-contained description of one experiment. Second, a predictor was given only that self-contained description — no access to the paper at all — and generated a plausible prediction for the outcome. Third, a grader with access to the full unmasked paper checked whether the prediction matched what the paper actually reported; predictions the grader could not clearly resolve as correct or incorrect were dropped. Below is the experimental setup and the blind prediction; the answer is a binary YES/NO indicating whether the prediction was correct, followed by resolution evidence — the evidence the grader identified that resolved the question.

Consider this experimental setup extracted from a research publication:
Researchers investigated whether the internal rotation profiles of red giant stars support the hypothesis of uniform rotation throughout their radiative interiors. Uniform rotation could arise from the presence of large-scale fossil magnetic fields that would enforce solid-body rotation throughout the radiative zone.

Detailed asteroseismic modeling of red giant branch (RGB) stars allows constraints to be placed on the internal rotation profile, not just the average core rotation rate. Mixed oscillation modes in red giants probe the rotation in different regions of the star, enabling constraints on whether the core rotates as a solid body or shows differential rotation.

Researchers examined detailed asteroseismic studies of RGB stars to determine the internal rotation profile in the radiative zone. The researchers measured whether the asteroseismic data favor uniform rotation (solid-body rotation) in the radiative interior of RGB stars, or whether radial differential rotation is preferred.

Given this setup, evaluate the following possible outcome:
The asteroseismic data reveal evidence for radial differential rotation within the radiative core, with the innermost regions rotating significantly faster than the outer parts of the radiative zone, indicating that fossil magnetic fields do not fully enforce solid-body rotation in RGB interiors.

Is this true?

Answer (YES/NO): NO